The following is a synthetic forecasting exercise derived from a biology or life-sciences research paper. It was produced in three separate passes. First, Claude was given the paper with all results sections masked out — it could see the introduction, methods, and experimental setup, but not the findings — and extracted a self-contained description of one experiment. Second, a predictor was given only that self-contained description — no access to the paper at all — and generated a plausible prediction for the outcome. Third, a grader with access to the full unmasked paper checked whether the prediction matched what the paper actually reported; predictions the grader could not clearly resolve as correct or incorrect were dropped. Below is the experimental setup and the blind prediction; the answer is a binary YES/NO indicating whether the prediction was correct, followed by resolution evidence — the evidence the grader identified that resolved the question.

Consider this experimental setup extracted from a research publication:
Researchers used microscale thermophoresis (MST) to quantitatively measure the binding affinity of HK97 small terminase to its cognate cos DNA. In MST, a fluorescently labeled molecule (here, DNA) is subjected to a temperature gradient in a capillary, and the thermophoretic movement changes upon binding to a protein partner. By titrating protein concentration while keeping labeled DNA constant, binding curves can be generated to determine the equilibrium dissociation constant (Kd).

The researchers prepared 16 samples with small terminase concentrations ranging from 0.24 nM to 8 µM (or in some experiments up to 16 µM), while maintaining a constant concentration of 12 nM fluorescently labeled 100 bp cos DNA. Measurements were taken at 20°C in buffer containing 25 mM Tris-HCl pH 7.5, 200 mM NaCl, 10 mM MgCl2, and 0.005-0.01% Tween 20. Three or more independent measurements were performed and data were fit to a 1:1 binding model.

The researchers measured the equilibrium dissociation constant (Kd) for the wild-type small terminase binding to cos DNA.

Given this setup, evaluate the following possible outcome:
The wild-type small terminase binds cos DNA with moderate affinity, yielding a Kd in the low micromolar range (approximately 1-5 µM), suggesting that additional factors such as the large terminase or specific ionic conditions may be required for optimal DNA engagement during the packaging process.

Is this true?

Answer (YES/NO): NO